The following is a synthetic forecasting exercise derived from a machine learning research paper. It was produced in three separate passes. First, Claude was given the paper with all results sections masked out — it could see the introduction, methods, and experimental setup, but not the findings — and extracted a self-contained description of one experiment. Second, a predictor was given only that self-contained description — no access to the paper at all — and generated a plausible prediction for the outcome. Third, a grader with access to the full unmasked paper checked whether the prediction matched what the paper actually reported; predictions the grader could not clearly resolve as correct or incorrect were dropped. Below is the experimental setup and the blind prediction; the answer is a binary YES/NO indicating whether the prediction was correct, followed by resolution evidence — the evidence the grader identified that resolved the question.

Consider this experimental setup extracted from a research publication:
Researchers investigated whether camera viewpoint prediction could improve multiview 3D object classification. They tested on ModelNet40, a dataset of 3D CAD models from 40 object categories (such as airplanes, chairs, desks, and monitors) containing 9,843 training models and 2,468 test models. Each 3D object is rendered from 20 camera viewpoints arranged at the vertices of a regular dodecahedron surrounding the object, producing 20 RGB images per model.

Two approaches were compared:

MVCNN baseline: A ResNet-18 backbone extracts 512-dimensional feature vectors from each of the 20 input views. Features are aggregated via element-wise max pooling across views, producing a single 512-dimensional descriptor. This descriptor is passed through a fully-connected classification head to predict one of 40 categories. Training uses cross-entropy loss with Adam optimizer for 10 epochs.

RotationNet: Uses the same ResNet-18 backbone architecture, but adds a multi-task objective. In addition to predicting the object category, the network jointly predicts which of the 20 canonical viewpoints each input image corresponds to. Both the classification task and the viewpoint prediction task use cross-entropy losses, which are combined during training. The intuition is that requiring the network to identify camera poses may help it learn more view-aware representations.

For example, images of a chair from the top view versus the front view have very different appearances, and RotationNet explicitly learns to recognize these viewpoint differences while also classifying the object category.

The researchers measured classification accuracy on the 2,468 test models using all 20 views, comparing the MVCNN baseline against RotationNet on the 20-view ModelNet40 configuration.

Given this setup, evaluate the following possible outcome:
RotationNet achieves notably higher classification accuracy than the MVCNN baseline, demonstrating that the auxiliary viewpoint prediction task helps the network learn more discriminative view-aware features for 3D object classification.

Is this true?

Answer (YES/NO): YES